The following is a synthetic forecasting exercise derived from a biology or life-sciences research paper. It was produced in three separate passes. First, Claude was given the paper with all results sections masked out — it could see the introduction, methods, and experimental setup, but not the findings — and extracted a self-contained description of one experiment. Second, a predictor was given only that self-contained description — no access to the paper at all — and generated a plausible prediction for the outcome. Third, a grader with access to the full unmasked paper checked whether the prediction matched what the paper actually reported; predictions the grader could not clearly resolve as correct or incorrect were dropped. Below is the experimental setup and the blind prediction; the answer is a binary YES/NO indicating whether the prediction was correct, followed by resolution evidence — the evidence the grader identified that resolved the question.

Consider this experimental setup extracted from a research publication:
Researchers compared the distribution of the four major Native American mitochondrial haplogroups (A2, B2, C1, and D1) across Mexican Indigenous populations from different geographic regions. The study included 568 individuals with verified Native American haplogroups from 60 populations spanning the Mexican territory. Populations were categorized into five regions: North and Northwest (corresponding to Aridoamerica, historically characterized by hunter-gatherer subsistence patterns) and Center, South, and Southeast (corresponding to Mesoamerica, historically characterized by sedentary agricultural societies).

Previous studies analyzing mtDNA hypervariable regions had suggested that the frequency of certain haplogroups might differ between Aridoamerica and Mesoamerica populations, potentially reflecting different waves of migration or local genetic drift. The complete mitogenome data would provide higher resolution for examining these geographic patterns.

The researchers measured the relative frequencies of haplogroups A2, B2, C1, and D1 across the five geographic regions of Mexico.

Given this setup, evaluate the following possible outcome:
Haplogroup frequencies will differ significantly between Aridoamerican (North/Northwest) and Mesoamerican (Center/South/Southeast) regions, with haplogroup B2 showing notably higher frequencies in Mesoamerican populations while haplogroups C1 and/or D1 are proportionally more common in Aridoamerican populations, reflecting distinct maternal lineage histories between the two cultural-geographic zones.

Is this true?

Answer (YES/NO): NO